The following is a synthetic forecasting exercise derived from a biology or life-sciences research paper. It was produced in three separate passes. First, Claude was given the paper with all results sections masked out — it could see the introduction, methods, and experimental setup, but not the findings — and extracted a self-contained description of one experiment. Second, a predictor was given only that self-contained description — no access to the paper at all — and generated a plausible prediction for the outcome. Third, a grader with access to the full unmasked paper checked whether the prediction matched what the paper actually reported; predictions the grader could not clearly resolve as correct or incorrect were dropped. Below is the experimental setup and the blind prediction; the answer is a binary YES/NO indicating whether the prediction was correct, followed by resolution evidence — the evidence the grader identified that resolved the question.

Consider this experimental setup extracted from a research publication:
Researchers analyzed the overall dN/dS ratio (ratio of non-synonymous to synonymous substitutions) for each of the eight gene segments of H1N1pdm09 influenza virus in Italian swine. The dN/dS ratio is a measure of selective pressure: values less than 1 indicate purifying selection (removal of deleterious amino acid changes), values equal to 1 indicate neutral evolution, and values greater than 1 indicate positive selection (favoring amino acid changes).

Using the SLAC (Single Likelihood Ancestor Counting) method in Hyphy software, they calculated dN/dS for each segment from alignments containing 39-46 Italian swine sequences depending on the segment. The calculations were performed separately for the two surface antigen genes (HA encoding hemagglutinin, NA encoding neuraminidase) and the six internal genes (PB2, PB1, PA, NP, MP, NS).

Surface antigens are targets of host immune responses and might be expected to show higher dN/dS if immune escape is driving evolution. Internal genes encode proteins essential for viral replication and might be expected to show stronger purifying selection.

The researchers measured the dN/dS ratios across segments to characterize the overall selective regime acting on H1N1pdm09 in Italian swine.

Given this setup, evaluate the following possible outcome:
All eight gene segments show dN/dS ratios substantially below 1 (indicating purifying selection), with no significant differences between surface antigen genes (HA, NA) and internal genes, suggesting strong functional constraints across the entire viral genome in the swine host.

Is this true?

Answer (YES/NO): NO